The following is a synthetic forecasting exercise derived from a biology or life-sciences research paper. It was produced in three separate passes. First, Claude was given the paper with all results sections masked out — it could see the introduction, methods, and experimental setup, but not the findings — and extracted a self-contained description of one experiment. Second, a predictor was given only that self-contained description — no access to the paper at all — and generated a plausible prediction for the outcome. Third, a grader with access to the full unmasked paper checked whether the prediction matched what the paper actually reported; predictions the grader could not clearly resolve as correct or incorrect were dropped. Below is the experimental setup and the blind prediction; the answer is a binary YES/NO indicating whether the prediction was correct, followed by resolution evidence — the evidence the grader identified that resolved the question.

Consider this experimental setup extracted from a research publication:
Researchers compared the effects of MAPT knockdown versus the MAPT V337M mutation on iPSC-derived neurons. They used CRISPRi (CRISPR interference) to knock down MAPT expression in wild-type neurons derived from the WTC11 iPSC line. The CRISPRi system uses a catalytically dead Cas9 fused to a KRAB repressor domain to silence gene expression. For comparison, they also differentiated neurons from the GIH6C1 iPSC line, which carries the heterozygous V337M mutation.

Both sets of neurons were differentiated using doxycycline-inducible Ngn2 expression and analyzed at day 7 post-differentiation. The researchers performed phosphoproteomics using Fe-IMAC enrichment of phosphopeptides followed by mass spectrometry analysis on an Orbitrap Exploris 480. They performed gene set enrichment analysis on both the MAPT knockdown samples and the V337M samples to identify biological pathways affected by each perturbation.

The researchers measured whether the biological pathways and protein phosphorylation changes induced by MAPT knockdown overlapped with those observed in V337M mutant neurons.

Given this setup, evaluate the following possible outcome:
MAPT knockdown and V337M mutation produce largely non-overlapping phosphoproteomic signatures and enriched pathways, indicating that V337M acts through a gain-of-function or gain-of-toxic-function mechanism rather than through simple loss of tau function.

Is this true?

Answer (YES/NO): NO